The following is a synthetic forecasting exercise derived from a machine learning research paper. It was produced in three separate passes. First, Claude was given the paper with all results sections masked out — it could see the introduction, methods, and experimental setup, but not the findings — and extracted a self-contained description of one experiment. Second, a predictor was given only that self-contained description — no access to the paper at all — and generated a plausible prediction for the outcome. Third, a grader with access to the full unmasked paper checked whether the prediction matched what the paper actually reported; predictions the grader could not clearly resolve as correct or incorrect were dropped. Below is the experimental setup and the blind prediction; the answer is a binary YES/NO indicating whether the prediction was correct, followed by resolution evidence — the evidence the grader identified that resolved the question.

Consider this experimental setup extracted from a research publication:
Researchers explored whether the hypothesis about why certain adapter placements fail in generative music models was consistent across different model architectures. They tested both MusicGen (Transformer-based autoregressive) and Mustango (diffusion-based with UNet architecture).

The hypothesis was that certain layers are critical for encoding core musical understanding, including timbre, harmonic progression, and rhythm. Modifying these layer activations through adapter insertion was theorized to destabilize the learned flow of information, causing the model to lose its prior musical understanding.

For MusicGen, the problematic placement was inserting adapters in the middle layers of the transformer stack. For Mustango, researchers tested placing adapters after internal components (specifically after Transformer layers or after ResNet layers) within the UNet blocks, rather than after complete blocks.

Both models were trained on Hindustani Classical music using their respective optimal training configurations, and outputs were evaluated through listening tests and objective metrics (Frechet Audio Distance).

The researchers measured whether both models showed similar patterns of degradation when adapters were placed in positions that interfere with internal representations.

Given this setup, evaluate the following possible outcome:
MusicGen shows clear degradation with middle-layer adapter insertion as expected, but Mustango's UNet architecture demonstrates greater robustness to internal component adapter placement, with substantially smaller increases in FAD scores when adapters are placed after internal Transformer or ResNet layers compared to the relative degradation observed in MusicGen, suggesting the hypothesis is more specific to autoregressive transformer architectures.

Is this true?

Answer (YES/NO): NO